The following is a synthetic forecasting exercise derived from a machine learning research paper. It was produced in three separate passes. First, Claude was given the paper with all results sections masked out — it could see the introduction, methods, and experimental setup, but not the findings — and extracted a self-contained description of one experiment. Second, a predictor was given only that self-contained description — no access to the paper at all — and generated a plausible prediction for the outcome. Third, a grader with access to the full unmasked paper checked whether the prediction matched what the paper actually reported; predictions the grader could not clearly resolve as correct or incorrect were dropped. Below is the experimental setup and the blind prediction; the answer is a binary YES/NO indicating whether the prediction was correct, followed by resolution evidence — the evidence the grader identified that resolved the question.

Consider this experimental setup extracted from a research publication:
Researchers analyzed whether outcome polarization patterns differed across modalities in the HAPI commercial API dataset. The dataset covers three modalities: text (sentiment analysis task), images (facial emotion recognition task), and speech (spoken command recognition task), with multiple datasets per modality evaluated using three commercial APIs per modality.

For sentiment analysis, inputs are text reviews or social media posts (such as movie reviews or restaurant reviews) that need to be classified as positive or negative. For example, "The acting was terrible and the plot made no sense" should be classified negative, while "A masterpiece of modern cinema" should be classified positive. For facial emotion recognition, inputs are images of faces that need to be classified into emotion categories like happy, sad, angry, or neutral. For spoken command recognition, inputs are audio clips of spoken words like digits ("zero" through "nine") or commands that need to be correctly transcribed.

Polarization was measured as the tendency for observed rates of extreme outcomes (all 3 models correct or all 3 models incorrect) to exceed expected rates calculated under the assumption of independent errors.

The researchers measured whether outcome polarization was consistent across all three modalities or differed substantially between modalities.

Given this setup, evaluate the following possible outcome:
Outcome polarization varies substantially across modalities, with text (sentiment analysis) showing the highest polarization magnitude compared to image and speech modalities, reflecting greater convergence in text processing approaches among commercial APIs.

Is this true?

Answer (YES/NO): NO